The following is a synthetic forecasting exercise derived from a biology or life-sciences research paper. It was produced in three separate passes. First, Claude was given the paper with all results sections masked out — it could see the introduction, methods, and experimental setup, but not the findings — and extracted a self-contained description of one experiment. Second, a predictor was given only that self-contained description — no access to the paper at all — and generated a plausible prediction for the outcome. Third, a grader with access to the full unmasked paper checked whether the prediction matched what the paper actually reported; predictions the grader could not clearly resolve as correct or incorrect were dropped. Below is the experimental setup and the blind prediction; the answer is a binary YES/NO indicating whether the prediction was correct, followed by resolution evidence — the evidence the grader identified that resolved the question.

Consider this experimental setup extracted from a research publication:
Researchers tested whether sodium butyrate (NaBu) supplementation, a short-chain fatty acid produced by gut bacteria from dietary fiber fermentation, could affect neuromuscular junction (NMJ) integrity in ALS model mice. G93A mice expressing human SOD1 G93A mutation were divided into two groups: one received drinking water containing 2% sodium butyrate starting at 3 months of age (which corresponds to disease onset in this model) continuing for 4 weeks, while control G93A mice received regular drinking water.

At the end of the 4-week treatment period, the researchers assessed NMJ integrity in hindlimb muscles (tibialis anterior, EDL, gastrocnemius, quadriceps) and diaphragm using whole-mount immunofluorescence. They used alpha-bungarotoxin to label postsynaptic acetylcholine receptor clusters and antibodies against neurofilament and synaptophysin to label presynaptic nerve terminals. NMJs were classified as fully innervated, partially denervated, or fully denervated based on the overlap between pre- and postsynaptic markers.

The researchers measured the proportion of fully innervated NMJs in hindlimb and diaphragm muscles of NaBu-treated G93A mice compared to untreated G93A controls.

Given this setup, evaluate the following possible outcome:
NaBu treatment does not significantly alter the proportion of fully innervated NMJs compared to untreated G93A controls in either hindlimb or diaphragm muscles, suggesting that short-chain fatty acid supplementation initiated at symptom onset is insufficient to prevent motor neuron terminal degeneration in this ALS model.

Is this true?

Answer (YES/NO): NO